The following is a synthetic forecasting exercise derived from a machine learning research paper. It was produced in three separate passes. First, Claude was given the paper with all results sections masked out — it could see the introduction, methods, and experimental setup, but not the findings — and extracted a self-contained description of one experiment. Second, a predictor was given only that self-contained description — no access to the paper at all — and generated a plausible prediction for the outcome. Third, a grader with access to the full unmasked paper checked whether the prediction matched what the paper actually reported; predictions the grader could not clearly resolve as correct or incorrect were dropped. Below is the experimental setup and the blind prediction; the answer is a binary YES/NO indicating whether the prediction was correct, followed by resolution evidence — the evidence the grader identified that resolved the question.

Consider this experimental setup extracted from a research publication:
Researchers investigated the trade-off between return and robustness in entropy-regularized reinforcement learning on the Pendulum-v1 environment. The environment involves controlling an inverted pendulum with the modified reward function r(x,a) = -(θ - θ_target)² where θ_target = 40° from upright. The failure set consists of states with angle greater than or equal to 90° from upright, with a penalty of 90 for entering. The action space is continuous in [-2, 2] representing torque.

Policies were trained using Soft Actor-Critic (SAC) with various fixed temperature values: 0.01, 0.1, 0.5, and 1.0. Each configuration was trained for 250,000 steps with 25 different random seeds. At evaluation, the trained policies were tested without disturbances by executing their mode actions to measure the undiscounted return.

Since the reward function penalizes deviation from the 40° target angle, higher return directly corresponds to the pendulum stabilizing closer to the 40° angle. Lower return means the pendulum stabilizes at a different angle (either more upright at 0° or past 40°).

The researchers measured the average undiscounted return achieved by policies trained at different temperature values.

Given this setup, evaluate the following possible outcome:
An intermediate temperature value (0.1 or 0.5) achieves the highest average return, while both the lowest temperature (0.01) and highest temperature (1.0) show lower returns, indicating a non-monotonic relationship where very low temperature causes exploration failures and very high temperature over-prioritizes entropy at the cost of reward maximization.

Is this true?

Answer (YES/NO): NO